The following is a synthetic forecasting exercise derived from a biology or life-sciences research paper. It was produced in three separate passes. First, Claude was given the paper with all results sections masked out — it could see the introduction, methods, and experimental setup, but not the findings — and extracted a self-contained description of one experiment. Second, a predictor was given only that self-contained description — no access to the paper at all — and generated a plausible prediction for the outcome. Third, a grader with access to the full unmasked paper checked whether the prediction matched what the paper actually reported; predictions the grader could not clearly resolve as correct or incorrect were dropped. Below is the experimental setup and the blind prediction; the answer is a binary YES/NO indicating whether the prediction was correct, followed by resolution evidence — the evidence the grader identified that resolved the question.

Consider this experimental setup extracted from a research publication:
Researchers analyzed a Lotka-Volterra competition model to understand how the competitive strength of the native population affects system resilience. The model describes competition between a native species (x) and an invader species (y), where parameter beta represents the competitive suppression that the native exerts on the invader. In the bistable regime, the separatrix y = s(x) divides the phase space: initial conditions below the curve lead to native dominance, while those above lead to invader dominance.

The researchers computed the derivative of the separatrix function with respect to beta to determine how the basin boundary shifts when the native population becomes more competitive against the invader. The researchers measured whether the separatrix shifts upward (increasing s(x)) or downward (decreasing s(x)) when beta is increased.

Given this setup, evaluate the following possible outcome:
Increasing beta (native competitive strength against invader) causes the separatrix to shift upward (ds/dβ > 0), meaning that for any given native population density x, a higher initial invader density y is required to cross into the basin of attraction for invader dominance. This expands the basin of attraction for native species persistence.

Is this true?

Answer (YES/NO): YES